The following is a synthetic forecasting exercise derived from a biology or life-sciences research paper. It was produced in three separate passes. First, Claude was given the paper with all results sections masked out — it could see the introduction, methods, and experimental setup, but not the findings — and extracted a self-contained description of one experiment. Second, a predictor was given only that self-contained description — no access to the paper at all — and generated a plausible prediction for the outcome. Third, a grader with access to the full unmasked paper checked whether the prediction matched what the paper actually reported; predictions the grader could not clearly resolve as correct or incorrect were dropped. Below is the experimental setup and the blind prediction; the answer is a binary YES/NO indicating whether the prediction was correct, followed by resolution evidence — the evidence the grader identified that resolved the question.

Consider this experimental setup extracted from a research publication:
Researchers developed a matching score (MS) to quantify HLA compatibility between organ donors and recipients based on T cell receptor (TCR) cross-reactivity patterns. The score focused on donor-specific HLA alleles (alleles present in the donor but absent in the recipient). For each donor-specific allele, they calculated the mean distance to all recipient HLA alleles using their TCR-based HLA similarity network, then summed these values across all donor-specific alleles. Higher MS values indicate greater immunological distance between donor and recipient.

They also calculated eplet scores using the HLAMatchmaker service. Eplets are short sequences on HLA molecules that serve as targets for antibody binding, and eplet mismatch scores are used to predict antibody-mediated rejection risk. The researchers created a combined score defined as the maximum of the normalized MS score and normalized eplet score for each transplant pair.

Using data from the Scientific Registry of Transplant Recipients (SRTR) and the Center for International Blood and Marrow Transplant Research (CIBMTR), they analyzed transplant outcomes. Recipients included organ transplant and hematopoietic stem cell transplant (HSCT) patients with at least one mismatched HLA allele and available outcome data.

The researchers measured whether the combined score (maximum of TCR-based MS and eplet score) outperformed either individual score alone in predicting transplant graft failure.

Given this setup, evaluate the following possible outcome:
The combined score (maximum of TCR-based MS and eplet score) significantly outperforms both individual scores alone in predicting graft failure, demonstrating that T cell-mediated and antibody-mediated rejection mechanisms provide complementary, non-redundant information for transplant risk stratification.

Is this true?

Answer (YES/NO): NO